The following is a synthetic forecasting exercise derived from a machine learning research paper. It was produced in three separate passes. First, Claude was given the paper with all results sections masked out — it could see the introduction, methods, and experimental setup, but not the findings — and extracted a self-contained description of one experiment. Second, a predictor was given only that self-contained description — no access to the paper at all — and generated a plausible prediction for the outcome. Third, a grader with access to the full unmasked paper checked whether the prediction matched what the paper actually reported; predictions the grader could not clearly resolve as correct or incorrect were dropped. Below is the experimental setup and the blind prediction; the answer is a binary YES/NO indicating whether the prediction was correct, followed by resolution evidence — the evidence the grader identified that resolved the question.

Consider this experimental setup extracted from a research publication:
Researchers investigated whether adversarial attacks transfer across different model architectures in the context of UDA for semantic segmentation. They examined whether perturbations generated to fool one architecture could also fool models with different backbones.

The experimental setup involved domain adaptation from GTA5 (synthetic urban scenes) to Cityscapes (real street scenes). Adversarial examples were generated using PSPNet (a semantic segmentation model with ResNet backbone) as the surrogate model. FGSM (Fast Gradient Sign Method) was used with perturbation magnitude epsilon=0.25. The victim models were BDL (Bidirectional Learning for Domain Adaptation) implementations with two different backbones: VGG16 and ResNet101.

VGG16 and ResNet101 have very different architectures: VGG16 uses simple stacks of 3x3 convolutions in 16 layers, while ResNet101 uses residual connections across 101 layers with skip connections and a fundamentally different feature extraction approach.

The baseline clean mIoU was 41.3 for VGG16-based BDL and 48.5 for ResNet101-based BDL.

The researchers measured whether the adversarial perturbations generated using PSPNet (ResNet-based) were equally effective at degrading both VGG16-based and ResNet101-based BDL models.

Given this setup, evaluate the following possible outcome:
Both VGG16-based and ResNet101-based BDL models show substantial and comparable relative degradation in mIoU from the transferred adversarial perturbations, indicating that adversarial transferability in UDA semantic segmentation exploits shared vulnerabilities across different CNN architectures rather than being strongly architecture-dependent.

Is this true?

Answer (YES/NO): YES